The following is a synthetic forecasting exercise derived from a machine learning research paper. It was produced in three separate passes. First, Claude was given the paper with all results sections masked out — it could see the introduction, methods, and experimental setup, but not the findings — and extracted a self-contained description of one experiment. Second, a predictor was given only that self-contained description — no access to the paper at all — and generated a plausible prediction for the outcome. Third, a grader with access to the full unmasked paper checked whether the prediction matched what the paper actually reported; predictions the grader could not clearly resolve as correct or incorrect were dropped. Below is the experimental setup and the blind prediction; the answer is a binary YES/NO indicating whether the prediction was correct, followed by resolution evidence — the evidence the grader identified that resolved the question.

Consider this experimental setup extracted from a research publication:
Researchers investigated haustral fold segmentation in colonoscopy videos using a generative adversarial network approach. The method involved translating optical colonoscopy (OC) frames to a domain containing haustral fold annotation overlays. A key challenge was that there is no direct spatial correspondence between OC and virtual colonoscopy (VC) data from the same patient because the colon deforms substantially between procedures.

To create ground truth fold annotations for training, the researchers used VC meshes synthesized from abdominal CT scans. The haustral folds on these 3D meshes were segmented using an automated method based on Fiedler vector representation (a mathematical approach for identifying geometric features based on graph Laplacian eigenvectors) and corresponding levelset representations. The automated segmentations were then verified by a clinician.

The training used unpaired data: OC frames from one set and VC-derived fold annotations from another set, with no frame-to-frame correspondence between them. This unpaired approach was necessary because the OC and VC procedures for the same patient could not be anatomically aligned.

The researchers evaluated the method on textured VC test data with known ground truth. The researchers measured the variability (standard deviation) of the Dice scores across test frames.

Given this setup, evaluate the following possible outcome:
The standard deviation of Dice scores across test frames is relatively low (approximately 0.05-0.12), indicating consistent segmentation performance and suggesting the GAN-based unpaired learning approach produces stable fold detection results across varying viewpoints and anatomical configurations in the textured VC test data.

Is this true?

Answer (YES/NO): YES